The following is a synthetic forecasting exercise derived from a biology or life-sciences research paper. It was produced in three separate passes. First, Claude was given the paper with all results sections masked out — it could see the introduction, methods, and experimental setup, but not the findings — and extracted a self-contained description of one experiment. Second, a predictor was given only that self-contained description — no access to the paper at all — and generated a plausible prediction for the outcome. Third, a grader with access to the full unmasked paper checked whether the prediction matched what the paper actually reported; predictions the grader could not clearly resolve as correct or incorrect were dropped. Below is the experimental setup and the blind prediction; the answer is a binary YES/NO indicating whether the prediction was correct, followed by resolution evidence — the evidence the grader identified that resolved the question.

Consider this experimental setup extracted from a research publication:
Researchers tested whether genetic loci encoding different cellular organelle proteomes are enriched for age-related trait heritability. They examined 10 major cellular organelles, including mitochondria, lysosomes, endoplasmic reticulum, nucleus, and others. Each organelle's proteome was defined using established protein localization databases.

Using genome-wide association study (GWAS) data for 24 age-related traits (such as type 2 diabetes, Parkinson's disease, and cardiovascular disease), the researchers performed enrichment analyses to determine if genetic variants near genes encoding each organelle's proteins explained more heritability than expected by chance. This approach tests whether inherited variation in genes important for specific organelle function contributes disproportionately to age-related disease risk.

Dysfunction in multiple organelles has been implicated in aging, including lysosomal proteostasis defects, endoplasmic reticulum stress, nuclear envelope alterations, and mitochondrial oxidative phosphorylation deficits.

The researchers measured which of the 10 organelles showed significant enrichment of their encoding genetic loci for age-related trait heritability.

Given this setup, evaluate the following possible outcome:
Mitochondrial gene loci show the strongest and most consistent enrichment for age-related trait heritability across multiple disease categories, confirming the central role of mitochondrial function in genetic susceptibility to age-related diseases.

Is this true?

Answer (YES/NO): NO